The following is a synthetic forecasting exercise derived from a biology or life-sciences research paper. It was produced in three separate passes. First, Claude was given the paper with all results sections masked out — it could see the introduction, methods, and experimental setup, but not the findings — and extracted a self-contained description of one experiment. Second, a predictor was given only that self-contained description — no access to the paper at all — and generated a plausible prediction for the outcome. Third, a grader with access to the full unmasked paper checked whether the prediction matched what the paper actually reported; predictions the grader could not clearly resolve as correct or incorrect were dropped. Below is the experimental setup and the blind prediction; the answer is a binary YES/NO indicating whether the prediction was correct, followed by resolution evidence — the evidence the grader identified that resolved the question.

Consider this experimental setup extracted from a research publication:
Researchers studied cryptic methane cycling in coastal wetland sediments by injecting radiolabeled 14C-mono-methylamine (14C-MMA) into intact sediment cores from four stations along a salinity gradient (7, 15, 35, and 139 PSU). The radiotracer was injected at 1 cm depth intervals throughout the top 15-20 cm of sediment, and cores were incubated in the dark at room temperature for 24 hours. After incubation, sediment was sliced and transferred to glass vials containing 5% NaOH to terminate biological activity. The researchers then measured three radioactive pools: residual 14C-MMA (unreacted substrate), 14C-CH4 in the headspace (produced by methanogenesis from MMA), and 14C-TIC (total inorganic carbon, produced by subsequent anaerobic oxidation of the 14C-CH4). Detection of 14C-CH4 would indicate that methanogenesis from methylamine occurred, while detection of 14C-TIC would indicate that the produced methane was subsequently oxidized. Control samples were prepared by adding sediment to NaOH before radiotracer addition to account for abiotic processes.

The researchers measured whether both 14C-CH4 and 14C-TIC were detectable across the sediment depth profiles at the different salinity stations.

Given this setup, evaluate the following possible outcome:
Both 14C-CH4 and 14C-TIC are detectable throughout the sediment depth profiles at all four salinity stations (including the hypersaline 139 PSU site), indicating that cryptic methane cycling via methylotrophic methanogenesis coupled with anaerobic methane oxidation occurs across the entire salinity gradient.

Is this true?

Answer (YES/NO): NO